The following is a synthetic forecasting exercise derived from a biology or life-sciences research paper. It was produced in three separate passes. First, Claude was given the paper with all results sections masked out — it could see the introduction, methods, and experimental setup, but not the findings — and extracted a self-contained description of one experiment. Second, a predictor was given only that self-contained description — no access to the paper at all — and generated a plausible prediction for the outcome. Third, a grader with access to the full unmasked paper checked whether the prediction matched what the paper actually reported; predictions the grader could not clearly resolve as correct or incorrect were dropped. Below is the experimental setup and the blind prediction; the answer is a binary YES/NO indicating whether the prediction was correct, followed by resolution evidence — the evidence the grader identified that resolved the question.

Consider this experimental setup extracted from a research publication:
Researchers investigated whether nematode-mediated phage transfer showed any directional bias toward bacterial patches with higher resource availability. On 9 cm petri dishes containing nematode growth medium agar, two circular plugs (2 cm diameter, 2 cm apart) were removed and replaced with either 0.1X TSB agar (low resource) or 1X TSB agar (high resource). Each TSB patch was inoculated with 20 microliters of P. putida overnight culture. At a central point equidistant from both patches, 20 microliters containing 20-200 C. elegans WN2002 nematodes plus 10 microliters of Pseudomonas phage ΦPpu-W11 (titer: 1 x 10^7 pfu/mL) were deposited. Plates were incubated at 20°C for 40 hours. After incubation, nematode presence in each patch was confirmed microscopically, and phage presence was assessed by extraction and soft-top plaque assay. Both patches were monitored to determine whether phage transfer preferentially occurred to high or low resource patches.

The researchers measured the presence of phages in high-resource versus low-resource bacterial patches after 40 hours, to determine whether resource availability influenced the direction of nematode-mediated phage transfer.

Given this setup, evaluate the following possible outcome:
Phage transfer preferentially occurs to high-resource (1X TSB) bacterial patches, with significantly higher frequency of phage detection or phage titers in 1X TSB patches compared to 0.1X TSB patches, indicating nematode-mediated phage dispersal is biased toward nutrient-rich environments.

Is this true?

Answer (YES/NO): NO